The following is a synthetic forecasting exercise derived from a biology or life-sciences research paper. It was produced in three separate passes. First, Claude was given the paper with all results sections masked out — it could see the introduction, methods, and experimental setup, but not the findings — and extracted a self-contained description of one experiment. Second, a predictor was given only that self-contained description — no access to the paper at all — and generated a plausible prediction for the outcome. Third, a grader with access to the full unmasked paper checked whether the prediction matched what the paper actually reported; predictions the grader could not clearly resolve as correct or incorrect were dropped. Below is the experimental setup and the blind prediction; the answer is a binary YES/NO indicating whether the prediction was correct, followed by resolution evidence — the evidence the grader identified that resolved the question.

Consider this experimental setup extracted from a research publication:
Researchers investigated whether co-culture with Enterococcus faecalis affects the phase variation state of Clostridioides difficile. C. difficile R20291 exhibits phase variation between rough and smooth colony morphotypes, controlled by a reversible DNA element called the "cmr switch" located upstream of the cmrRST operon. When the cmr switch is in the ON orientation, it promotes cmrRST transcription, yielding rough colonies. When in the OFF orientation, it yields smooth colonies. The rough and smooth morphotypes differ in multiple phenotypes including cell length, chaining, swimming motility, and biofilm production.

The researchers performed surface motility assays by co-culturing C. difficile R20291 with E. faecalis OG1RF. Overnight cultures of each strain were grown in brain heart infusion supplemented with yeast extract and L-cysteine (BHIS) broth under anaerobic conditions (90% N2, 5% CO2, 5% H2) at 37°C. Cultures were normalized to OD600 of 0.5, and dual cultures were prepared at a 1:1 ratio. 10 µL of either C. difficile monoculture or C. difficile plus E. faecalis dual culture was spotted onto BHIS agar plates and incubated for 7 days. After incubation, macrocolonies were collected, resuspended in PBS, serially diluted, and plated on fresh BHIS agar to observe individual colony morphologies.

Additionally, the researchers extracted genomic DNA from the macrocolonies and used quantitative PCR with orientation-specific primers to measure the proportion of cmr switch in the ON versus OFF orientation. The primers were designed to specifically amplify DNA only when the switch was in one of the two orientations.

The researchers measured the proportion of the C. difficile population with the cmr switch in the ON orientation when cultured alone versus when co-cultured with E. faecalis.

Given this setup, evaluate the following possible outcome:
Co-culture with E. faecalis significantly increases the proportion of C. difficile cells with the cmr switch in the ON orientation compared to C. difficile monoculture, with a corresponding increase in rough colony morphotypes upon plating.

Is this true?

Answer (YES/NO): YES